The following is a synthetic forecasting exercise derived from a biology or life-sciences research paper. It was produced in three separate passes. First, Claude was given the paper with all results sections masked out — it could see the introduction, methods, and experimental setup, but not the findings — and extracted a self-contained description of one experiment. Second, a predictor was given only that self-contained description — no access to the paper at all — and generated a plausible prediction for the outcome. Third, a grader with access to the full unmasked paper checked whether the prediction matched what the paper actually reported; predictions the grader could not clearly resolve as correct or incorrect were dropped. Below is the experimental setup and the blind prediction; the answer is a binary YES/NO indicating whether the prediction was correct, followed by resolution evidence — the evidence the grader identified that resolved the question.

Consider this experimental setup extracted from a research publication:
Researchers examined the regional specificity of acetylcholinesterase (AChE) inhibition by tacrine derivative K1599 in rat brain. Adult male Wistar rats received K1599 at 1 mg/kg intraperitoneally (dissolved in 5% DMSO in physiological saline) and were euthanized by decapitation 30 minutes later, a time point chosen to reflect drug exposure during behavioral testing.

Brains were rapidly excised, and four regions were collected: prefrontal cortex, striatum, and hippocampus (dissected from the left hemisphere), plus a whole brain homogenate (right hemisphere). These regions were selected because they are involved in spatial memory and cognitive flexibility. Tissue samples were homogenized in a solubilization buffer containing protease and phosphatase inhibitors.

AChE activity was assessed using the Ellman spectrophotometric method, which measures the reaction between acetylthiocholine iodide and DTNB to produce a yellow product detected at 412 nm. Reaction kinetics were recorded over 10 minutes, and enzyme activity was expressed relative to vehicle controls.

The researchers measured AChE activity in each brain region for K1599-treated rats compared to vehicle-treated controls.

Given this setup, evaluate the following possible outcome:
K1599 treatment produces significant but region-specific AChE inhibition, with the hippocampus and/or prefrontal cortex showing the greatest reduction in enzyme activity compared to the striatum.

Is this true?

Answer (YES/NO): NO